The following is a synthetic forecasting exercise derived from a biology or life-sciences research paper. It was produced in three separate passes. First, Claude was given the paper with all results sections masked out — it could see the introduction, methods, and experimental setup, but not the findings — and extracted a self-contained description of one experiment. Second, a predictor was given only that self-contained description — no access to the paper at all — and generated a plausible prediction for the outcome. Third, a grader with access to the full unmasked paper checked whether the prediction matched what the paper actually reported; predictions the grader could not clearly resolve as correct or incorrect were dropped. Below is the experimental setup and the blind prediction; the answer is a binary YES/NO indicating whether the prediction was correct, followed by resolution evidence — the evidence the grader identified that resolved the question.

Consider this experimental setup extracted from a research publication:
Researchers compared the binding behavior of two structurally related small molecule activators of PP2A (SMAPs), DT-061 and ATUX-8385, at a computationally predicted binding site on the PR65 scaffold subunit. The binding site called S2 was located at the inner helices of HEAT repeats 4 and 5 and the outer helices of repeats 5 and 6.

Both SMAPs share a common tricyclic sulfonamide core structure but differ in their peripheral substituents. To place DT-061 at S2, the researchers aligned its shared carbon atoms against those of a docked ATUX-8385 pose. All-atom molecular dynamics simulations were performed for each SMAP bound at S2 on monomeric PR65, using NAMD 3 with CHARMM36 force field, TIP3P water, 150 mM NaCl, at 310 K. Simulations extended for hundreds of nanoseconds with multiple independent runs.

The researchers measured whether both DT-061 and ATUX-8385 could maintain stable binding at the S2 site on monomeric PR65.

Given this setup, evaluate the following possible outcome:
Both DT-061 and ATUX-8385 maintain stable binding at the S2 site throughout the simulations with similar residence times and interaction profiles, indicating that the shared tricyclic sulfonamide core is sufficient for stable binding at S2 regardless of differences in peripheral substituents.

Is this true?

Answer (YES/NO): YES